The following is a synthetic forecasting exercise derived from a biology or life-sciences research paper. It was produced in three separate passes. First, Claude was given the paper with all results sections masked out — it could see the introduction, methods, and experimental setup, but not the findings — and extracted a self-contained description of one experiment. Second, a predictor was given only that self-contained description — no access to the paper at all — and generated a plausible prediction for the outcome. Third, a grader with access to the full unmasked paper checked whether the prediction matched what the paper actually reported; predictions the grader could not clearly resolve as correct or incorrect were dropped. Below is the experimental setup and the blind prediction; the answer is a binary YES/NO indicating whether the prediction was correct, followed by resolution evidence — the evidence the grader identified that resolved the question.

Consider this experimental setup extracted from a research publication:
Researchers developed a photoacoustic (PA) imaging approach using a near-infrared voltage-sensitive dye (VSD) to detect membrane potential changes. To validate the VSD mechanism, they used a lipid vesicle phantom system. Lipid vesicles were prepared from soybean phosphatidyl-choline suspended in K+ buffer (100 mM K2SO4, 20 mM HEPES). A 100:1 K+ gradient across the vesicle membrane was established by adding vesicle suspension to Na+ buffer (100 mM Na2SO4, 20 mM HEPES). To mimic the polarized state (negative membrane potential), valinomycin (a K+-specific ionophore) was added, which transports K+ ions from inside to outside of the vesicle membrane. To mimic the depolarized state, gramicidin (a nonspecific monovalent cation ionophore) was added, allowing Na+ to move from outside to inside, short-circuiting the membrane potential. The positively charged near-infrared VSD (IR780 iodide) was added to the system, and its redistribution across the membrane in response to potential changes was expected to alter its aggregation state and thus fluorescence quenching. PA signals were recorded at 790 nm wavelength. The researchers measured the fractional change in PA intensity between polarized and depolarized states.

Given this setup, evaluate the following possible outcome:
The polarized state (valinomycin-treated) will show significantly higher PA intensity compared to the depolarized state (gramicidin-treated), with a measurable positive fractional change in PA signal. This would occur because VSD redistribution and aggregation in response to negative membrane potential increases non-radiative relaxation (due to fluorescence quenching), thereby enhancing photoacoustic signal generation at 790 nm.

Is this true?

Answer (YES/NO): YES